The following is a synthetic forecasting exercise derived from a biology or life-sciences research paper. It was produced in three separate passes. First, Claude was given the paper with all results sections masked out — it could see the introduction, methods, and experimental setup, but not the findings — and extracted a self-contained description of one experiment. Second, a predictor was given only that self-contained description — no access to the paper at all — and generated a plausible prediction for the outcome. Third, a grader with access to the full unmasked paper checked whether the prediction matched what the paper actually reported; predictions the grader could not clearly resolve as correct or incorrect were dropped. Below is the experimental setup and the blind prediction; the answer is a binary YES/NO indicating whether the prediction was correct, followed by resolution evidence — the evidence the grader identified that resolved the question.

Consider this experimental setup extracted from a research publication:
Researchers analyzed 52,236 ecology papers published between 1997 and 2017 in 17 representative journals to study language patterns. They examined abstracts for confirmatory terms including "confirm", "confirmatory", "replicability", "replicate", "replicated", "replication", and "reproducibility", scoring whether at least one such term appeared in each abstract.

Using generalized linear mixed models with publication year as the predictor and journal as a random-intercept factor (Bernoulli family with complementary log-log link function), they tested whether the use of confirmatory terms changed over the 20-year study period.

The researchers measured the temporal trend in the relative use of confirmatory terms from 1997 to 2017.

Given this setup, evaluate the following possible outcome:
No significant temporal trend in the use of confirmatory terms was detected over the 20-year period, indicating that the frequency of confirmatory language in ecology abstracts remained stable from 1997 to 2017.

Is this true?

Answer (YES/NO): YES